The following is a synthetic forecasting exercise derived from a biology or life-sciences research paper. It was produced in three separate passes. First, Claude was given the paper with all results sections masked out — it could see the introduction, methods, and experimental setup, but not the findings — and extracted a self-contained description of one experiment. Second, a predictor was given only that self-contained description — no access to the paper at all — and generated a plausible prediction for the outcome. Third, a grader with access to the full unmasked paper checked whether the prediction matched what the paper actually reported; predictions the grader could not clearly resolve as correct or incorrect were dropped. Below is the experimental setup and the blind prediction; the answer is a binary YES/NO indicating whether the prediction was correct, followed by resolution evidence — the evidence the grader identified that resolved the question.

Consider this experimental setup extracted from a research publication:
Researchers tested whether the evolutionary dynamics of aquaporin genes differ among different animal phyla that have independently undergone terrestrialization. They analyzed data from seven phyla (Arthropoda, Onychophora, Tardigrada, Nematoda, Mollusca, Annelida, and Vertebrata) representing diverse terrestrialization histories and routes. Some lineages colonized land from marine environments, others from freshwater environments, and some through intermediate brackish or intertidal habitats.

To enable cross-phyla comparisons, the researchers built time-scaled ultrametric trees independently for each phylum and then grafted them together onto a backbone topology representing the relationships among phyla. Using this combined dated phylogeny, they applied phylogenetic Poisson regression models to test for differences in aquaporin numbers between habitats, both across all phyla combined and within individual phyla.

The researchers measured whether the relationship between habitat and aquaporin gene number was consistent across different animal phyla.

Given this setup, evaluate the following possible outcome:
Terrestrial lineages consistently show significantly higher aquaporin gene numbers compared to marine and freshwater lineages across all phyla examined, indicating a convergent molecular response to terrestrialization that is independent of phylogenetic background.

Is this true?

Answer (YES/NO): NO